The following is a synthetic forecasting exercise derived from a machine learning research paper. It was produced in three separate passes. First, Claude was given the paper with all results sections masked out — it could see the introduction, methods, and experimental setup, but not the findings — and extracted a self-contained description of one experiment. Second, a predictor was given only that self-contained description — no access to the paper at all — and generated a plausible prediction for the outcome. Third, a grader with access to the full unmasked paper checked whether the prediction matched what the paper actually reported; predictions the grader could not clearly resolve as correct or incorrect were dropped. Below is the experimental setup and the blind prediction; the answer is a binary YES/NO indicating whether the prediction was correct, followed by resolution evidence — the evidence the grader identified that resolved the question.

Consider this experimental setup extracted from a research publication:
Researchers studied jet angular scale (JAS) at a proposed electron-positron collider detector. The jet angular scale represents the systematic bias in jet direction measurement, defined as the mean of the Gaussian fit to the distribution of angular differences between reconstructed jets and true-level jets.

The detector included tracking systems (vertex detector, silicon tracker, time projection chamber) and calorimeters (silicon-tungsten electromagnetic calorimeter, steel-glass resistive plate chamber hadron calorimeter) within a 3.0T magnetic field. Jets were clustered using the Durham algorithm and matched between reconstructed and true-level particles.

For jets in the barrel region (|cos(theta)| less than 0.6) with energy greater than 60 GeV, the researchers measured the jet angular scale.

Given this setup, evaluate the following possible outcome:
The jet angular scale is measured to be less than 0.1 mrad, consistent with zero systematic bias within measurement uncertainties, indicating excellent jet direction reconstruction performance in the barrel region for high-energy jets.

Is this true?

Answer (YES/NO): NO